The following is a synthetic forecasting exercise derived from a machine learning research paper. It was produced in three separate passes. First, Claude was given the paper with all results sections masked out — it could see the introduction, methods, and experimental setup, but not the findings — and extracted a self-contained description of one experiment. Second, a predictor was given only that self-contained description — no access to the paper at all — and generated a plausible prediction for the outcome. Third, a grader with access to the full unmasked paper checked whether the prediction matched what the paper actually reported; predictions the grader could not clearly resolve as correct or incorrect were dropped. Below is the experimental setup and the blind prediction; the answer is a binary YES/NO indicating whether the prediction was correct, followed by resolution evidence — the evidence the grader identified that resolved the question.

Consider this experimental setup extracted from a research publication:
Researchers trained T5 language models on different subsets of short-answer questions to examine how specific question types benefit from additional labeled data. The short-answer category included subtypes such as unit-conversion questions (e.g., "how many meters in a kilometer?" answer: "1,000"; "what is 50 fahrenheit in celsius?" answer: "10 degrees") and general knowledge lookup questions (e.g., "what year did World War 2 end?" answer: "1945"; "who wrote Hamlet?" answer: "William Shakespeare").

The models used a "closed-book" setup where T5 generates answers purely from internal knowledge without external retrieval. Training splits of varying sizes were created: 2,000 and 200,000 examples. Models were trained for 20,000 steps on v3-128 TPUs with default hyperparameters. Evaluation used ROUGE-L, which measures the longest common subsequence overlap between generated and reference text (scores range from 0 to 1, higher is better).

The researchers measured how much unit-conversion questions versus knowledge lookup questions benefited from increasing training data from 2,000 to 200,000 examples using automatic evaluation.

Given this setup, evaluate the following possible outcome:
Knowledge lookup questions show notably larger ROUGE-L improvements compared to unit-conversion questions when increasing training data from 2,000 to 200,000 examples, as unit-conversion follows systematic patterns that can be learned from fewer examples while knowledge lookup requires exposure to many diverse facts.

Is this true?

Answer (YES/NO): NO